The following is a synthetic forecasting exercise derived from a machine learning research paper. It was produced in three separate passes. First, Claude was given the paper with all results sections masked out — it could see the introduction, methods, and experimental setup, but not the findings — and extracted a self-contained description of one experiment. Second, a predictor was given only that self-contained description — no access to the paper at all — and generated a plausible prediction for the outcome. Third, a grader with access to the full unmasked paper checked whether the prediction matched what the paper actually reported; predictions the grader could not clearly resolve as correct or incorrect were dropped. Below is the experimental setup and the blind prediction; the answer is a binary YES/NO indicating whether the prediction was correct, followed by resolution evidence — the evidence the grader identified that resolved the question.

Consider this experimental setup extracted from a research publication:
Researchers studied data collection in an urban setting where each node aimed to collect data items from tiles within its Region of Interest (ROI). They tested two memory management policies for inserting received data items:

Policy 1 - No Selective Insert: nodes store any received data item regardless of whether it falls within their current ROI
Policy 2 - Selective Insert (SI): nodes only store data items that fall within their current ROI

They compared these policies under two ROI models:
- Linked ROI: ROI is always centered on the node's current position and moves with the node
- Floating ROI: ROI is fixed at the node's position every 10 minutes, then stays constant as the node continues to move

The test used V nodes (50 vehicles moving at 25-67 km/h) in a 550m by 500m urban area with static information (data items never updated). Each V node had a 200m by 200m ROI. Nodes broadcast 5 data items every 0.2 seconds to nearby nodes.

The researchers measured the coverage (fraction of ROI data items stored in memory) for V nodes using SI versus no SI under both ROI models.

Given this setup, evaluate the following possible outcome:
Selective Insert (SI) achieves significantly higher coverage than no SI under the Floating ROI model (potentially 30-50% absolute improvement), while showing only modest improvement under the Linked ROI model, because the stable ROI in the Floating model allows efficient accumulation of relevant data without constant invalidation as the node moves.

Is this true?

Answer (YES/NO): NO